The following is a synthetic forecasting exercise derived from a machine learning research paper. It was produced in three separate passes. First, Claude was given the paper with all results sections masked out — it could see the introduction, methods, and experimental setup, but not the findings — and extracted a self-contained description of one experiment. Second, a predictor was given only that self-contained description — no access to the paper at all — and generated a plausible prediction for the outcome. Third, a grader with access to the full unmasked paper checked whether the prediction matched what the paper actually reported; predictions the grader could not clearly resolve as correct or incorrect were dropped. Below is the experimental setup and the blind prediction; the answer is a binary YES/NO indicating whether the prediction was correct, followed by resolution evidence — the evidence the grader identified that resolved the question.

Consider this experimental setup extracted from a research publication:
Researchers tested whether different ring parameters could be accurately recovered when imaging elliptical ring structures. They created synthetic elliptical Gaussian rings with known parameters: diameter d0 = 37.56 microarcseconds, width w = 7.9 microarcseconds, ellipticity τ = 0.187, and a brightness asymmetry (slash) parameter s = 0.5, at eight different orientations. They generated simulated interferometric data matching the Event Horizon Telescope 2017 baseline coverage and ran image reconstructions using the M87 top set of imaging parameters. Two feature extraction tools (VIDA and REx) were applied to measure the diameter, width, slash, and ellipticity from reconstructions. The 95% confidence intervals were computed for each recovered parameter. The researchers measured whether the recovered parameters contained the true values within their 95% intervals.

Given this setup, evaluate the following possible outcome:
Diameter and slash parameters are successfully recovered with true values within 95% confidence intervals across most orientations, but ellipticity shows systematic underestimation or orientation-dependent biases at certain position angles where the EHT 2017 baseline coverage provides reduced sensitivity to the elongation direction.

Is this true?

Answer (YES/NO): YES